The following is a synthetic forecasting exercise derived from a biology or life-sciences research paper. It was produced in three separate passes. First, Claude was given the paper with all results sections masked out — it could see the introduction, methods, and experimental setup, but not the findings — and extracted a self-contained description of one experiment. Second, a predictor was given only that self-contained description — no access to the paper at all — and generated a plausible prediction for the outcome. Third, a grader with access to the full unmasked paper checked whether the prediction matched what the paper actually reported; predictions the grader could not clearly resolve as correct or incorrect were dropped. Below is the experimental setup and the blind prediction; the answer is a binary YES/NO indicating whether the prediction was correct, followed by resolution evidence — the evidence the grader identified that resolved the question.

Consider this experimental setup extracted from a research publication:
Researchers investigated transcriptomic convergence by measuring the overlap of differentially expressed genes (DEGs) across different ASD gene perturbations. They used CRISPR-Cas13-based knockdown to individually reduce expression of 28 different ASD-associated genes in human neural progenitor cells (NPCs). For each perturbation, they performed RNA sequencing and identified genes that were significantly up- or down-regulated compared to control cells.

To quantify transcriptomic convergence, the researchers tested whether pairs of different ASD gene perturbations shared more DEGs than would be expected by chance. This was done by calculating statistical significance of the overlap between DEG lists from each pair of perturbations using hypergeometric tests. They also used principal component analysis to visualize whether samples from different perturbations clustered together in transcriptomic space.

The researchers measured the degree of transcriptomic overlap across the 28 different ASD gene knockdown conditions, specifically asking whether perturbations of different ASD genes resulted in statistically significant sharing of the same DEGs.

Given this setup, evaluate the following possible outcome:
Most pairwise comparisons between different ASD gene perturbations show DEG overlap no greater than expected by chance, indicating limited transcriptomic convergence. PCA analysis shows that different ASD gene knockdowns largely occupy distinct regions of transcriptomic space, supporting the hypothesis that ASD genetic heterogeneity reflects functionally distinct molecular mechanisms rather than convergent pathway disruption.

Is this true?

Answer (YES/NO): NO